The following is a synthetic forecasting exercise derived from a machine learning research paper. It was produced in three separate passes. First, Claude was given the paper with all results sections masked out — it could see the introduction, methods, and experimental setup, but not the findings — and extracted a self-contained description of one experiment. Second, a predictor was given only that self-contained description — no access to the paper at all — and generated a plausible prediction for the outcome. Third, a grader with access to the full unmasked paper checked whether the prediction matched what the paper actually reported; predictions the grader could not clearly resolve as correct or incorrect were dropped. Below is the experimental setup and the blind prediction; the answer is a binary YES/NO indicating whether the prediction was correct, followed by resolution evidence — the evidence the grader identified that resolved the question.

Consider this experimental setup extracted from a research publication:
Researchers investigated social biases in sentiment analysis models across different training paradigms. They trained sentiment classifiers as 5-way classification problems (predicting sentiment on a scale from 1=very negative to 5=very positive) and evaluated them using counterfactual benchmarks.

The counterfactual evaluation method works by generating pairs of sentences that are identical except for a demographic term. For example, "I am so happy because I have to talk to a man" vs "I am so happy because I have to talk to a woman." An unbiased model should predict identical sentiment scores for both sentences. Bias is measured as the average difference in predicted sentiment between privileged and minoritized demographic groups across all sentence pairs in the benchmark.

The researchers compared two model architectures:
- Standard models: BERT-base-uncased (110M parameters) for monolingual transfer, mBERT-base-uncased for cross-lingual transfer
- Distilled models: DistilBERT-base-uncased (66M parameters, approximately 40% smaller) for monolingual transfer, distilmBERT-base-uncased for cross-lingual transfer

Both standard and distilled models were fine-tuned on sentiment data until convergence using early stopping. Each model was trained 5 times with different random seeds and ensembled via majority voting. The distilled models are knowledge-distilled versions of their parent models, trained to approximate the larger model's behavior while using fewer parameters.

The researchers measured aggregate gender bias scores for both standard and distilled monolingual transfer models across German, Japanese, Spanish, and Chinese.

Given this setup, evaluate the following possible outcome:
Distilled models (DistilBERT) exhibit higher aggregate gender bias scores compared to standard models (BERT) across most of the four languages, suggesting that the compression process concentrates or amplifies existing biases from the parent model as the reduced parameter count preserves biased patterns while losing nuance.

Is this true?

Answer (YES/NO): NO